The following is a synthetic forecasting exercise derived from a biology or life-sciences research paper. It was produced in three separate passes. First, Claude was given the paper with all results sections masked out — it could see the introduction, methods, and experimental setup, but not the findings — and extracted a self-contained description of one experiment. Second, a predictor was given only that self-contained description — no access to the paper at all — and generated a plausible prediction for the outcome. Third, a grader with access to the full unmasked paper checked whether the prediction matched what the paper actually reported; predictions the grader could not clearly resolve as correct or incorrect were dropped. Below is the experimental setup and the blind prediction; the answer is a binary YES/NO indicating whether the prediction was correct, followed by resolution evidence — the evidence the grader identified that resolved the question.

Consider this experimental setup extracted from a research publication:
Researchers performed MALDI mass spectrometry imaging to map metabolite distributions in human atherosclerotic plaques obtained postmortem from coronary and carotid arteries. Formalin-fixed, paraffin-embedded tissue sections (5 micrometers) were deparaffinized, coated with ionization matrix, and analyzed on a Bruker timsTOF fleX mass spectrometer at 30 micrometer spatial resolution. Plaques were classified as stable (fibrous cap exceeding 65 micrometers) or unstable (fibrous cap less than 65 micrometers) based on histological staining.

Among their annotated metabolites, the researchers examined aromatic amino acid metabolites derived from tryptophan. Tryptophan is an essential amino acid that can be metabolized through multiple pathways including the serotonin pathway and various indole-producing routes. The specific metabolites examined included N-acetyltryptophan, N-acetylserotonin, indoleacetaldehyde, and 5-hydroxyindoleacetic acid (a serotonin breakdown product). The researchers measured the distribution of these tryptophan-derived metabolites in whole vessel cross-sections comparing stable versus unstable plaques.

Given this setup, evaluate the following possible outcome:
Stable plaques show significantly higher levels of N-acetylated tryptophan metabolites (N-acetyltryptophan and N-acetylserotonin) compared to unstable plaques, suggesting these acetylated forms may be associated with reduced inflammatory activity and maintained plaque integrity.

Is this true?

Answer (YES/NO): NO